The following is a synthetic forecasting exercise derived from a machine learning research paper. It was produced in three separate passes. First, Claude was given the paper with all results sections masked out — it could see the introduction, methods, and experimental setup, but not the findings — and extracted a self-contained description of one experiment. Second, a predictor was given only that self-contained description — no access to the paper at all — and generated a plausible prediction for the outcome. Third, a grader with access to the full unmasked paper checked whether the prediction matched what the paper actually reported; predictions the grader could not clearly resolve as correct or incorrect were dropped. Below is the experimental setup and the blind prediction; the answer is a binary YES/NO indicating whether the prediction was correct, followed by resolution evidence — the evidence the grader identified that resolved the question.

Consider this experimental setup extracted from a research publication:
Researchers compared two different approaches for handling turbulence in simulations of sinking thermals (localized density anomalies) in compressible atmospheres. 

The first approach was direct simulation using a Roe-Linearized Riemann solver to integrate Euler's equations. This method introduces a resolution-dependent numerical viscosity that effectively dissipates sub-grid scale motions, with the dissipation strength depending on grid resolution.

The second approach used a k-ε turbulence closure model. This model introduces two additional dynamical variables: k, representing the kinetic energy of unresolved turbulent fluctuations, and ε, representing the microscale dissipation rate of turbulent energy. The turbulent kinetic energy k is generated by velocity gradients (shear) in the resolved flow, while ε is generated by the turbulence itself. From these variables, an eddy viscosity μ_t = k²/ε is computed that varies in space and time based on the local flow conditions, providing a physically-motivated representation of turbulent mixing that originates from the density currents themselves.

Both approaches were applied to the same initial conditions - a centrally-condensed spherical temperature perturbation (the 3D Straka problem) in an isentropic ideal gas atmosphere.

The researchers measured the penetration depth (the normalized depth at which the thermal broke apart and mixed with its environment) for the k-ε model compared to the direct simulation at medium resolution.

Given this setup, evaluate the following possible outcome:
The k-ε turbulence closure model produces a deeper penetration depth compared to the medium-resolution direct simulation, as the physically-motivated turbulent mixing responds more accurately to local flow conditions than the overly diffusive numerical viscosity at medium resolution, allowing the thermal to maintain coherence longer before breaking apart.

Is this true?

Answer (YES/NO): NO